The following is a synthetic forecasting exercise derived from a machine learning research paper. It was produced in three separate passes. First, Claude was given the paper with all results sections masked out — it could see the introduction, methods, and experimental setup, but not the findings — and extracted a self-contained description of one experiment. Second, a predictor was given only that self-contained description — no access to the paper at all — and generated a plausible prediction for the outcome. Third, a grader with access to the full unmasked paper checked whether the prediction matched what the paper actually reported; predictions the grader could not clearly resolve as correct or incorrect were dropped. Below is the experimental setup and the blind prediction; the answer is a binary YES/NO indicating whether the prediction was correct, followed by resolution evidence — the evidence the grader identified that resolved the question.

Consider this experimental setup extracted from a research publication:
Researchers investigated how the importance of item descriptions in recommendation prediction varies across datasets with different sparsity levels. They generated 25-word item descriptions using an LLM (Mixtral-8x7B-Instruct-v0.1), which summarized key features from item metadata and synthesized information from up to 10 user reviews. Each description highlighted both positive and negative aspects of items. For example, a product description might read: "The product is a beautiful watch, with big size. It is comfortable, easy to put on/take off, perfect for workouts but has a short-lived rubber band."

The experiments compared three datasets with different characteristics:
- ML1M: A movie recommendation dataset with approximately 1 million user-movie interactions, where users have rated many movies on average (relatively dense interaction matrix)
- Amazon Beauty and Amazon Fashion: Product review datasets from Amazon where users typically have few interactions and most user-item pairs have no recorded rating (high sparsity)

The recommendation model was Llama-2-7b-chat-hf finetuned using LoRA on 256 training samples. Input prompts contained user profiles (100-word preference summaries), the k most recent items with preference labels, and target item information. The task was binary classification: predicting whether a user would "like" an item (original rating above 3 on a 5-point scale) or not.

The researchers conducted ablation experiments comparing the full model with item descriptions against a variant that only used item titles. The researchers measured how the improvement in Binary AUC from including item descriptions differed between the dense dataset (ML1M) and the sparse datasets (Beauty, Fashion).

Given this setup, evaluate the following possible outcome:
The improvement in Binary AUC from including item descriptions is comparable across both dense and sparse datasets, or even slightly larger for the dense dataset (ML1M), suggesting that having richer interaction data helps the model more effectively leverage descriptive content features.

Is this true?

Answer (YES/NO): NO